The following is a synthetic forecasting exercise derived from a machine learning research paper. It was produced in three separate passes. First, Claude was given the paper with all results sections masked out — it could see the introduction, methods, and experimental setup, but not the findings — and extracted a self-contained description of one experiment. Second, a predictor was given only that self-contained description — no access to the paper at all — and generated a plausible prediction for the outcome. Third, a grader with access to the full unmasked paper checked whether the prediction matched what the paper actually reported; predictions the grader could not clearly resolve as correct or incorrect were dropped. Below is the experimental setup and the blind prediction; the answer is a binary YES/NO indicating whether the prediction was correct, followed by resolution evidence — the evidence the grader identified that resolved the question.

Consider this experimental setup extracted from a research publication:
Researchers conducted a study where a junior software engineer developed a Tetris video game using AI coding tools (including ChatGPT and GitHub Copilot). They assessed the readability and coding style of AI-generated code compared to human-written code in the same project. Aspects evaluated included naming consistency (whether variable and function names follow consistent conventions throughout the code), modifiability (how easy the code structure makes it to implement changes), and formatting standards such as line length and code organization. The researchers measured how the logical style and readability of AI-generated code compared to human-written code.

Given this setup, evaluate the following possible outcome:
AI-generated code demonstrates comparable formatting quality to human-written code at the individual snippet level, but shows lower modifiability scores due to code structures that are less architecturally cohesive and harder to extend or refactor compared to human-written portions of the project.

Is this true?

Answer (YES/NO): NO